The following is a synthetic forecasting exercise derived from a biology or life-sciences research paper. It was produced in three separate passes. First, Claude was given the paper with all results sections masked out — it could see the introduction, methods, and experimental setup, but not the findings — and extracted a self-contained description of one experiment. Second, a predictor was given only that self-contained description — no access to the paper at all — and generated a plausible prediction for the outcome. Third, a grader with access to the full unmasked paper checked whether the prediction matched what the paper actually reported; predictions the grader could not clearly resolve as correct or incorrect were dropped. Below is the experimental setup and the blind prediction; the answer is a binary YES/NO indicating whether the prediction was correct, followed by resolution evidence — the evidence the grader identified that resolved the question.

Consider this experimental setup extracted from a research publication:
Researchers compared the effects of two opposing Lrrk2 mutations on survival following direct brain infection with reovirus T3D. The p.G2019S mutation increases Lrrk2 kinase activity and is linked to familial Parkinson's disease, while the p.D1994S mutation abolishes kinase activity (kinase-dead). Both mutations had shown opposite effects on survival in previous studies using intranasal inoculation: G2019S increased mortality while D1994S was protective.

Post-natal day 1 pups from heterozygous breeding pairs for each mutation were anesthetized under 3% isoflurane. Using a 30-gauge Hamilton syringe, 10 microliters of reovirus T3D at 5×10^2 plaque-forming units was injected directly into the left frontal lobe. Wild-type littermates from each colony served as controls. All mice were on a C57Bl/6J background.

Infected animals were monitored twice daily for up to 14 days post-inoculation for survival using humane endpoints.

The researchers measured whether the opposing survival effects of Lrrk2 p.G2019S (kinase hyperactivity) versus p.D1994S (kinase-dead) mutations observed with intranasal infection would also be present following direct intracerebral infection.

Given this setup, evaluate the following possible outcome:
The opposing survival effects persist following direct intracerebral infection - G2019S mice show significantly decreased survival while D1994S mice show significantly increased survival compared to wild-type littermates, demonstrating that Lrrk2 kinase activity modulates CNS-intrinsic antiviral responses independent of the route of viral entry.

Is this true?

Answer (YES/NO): NO